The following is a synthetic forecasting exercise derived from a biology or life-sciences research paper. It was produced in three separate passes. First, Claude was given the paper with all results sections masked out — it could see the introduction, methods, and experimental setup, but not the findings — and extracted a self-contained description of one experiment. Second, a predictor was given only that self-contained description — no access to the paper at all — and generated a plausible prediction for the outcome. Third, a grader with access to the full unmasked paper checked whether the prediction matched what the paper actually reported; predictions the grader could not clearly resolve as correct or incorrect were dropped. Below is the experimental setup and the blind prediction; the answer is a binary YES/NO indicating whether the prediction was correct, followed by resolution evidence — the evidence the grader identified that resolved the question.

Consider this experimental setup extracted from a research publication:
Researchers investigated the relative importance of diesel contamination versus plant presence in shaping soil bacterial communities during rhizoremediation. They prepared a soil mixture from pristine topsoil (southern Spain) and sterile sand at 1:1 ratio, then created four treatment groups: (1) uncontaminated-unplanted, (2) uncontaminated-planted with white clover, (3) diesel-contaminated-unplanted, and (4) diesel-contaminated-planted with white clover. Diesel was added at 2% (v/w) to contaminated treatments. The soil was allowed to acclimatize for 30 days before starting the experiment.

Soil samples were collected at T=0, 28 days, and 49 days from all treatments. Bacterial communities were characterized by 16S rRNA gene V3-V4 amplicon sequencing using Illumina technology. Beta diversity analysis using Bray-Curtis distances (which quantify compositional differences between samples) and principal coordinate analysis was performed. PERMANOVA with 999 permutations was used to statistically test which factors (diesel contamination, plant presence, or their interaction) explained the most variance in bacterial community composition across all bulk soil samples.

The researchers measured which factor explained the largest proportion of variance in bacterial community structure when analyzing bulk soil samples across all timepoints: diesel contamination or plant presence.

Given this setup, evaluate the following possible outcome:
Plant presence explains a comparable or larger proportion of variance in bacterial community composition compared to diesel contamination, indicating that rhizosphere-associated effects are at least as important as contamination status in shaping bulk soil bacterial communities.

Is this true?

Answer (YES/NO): NO